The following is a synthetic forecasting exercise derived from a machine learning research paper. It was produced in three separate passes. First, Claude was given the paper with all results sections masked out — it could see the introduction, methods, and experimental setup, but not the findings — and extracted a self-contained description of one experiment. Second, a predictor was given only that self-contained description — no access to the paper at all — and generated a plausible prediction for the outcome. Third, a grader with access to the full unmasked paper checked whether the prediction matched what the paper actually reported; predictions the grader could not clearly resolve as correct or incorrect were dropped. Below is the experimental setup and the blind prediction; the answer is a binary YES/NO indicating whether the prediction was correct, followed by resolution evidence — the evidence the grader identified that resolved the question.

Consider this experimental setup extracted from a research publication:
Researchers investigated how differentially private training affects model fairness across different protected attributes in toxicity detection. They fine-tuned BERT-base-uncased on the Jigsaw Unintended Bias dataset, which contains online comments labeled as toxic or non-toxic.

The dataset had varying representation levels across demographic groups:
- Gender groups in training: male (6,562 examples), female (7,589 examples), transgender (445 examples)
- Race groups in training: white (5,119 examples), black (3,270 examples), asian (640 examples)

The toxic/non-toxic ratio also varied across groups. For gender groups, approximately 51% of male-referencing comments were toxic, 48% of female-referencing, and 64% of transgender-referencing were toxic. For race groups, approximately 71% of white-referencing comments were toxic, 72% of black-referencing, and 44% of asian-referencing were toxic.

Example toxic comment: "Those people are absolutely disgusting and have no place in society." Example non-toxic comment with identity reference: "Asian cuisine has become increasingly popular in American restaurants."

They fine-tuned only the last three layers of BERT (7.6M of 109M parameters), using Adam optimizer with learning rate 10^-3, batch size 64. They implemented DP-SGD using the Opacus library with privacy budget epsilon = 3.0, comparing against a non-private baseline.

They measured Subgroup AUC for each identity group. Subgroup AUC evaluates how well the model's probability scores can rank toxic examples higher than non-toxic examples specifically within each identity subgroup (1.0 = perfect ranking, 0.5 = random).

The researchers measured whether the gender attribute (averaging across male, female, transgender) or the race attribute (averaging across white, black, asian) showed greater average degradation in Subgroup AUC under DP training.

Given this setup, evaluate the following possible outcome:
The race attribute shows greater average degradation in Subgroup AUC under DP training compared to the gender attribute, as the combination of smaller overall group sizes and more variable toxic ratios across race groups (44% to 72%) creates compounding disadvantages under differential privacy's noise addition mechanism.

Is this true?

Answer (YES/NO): NO